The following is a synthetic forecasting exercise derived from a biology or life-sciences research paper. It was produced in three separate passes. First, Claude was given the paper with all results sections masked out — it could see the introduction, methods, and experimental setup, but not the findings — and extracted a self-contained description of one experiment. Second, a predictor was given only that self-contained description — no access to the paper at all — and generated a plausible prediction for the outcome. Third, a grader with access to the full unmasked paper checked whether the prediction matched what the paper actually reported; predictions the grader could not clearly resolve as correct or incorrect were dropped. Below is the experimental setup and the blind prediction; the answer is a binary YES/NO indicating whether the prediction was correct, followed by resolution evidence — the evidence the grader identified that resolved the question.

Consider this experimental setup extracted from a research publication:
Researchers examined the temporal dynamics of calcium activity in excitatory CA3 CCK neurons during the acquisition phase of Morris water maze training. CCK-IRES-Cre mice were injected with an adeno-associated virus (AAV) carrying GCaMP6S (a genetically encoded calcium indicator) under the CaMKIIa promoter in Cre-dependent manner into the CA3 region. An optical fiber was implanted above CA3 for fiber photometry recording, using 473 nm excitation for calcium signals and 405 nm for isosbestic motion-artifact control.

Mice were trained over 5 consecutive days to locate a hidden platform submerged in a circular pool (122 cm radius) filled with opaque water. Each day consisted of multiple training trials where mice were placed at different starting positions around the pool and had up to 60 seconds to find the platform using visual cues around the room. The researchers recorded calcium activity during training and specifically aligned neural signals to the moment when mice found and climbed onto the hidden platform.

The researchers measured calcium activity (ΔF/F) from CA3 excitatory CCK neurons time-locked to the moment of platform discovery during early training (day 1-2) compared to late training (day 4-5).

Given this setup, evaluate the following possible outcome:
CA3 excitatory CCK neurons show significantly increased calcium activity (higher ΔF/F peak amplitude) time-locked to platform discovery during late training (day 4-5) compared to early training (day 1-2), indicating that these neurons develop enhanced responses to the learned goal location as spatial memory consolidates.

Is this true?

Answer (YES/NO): NO